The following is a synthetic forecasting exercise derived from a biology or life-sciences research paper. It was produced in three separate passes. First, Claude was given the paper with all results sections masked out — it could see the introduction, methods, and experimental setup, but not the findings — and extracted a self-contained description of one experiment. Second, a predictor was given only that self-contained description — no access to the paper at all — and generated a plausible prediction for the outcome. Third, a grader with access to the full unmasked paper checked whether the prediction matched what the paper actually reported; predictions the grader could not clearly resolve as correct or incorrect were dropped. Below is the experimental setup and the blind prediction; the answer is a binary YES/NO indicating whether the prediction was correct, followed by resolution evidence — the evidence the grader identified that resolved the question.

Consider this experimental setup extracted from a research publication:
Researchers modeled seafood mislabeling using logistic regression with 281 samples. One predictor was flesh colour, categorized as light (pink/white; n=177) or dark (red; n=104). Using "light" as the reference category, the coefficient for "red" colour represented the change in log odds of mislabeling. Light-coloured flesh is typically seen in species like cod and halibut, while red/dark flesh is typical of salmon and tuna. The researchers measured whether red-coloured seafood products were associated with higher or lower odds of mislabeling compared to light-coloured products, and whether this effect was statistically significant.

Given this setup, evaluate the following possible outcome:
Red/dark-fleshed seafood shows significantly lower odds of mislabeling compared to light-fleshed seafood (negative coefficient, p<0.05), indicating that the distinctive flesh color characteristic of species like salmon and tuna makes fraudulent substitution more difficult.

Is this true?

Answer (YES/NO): YES